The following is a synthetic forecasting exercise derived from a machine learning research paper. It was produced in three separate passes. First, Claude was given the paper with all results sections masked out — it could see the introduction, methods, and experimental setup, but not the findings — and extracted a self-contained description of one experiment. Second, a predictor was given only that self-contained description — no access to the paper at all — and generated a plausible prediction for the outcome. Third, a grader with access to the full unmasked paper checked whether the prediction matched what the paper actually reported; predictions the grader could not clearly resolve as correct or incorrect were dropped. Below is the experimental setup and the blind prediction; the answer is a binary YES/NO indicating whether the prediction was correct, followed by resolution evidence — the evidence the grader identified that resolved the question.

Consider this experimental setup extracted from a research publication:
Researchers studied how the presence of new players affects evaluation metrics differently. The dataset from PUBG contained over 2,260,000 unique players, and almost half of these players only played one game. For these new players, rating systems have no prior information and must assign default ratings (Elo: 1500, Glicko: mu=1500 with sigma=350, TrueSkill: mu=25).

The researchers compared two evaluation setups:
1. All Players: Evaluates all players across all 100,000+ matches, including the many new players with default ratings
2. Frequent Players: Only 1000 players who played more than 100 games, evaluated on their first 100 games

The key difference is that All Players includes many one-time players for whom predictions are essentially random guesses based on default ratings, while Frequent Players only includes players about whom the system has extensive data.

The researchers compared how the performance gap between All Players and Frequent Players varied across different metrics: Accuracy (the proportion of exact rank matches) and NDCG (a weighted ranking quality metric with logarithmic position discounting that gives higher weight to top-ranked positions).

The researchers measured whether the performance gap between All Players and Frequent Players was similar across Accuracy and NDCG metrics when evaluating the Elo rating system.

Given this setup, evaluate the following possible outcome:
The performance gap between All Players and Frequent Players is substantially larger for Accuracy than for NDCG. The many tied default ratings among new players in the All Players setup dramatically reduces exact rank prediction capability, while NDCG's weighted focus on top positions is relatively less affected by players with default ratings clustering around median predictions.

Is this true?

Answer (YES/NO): YES